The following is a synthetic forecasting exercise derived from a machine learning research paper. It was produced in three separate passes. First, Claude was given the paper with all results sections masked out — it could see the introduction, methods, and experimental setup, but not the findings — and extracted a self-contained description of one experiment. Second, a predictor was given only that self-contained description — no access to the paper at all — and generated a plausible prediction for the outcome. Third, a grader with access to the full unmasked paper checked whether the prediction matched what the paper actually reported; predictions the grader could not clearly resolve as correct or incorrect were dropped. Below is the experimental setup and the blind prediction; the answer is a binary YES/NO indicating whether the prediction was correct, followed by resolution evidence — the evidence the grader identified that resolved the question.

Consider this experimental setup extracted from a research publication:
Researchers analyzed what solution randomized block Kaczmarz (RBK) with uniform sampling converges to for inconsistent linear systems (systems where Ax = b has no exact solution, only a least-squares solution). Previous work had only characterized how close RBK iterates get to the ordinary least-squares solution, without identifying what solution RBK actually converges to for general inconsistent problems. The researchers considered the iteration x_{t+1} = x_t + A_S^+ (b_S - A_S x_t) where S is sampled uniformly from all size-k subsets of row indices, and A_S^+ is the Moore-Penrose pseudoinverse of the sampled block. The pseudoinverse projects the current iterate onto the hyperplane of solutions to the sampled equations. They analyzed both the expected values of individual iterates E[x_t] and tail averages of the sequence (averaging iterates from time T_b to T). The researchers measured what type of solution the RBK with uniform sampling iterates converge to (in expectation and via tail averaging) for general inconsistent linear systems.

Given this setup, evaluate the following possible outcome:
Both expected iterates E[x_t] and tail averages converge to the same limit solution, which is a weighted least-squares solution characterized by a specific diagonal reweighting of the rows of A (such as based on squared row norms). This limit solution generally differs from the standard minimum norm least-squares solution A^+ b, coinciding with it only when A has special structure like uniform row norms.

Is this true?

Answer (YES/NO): NO